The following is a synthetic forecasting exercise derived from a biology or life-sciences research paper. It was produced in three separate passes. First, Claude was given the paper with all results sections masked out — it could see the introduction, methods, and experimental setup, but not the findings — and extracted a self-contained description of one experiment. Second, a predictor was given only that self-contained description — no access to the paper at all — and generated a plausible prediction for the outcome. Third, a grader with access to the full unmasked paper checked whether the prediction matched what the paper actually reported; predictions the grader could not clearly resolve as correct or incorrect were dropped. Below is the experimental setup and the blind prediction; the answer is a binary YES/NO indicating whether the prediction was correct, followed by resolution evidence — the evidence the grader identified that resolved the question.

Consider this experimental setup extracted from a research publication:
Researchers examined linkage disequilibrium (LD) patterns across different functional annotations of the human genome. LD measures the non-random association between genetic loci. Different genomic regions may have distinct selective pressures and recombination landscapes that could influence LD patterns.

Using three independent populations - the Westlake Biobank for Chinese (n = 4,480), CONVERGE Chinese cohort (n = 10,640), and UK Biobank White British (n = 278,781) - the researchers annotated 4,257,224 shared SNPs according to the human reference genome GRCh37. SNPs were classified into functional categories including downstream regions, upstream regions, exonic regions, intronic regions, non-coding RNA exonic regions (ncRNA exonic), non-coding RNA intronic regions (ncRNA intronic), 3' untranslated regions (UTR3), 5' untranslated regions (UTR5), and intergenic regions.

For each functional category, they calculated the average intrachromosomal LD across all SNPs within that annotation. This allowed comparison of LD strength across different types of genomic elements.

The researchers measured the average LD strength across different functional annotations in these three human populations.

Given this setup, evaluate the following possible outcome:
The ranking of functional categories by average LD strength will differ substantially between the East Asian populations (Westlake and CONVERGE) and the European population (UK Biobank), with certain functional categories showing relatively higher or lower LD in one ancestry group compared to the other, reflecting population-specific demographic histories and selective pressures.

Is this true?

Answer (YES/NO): NO